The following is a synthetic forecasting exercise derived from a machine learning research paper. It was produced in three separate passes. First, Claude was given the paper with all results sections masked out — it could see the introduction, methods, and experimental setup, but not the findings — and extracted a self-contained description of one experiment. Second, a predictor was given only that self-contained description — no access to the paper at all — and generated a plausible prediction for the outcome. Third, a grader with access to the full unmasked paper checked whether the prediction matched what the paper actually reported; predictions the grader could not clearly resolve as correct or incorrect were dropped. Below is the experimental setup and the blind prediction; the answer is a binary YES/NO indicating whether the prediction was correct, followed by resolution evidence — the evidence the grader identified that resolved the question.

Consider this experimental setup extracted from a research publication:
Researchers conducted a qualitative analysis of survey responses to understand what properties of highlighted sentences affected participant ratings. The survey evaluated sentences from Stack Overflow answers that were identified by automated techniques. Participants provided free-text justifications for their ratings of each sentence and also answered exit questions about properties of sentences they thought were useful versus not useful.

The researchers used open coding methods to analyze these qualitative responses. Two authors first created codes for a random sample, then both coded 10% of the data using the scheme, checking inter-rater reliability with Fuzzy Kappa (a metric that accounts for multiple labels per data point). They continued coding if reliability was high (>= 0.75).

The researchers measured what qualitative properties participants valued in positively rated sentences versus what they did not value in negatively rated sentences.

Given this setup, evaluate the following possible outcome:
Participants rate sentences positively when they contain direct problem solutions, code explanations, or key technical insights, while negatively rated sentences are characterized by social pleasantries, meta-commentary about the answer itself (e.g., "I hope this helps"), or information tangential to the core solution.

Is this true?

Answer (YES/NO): NO